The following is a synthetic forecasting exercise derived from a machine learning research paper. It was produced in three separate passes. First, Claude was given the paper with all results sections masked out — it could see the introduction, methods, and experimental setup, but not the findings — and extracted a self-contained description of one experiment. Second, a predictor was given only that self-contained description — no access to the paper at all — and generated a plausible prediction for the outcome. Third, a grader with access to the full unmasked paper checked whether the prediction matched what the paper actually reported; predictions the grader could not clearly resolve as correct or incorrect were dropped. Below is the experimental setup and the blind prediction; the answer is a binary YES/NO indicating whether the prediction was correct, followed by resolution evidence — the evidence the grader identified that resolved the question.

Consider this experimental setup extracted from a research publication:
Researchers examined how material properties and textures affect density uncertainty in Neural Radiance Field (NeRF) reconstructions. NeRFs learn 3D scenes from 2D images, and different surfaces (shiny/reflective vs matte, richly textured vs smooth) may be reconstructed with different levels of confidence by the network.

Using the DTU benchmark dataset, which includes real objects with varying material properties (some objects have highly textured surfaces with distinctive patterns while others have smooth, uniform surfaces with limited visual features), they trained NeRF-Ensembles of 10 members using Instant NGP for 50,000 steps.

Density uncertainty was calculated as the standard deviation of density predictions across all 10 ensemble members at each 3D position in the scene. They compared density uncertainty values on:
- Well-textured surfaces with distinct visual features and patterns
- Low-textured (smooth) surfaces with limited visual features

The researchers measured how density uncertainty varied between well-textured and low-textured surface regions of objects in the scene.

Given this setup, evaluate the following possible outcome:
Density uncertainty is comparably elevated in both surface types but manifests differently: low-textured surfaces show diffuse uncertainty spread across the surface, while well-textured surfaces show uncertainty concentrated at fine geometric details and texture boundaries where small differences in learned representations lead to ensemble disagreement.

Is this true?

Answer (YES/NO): NO